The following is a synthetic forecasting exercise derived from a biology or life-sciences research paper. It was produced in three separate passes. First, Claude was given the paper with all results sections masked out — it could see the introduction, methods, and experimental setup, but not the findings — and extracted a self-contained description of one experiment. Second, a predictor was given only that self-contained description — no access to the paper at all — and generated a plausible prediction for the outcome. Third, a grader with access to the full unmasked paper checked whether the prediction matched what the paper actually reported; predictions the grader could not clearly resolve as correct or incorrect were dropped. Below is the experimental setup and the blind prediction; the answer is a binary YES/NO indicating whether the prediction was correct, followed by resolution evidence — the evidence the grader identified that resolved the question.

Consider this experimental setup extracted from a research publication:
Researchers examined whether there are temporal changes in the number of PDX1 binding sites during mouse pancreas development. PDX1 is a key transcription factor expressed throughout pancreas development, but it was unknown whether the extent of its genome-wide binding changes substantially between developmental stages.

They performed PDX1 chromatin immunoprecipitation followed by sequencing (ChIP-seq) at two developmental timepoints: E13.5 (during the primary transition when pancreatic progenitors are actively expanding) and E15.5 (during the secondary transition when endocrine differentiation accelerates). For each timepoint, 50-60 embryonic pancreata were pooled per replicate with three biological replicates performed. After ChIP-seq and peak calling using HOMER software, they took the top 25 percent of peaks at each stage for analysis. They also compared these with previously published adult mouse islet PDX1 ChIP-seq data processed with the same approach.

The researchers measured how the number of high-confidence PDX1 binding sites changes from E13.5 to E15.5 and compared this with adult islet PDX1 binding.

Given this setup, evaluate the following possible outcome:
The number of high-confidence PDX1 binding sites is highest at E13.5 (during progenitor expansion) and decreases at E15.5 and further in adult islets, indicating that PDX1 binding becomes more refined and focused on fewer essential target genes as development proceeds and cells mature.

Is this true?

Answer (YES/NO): NO